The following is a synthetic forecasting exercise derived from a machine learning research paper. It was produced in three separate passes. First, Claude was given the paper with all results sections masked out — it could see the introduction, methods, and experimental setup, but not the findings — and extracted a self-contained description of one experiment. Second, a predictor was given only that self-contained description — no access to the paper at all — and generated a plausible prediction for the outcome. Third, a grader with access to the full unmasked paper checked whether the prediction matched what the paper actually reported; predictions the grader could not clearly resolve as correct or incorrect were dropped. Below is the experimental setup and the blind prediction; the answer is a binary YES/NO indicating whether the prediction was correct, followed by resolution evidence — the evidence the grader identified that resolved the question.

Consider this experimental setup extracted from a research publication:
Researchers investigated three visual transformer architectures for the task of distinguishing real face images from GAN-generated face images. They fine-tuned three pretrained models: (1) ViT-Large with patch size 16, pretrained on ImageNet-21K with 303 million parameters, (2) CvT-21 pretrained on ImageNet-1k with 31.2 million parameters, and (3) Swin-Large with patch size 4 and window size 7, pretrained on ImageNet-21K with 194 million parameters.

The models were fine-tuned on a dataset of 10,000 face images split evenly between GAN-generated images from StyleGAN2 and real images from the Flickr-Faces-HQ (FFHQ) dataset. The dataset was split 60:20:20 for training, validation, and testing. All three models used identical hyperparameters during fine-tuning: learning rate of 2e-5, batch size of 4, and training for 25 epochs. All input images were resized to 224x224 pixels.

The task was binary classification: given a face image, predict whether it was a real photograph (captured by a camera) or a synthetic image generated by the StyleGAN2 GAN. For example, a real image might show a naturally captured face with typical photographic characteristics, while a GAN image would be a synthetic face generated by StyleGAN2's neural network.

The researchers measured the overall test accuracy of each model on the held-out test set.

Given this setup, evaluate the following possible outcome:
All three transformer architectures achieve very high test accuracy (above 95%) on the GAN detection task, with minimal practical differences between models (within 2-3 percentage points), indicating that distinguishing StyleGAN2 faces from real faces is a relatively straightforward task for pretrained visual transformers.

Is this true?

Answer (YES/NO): NO